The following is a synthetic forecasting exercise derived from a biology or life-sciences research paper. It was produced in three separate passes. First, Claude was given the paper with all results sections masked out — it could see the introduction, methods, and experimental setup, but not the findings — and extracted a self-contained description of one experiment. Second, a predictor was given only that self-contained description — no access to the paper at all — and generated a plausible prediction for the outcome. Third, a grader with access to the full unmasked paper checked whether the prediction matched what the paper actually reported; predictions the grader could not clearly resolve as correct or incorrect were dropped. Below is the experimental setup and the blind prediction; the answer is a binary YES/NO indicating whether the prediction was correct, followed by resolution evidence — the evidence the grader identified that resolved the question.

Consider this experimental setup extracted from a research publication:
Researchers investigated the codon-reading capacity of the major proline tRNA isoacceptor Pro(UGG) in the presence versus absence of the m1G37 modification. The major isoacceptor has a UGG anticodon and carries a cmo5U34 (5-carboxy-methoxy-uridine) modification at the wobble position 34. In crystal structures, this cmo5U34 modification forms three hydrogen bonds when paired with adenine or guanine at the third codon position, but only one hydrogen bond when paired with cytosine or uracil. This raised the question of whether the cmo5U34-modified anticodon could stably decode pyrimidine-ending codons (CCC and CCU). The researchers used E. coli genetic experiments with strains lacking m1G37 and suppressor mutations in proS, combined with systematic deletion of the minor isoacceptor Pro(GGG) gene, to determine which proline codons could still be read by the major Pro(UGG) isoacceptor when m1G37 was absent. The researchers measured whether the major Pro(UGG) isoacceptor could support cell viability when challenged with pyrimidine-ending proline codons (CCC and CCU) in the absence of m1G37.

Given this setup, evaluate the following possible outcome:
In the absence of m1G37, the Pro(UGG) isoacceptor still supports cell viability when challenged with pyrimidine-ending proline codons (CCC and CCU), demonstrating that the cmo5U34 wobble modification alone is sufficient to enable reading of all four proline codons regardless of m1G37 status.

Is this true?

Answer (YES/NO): NO